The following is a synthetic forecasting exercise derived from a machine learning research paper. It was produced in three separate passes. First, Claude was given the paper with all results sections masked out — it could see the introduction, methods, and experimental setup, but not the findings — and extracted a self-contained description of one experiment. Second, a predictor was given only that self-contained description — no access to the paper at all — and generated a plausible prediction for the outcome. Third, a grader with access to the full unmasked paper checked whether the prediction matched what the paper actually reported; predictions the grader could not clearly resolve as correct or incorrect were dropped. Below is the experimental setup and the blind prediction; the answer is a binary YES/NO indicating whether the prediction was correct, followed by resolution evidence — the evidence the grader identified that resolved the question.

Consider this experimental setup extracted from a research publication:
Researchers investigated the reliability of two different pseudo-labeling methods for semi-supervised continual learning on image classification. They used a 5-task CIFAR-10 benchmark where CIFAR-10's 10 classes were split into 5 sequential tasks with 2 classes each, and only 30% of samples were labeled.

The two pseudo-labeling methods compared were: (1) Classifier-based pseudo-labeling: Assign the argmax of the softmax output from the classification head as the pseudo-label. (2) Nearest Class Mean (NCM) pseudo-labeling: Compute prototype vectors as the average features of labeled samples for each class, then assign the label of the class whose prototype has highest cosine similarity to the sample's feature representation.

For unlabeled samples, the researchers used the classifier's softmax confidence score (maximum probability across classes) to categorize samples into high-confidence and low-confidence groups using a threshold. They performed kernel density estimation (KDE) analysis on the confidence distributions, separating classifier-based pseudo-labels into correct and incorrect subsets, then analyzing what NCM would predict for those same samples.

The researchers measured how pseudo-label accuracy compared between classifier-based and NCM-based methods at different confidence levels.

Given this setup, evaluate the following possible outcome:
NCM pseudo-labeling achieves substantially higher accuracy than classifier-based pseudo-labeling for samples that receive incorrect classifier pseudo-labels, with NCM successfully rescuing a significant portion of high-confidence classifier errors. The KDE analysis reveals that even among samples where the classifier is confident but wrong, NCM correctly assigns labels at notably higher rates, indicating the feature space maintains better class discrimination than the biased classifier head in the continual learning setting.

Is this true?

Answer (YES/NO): NO